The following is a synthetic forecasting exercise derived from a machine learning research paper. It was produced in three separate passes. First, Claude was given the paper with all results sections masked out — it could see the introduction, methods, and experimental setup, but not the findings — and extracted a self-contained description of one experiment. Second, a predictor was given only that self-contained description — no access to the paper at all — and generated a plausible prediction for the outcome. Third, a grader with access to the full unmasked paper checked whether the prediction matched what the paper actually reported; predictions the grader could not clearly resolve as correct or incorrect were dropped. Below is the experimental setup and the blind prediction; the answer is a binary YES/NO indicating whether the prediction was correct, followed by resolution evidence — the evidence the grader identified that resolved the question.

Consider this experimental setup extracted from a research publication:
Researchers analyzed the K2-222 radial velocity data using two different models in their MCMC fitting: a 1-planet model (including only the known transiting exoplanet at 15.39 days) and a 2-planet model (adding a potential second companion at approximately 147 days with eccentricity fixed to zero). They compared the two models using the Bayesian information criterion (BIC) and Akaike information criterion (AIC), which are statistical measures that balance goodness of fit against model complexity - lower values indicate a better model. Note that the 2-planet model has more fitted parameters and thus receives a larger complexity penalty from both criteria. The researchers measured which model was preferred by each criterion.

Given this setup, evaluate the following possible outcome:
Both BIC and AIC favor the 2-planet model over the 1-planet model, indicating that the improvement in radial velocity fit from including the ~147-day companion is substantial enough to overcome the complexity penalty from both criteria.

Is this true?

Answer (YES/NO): NO